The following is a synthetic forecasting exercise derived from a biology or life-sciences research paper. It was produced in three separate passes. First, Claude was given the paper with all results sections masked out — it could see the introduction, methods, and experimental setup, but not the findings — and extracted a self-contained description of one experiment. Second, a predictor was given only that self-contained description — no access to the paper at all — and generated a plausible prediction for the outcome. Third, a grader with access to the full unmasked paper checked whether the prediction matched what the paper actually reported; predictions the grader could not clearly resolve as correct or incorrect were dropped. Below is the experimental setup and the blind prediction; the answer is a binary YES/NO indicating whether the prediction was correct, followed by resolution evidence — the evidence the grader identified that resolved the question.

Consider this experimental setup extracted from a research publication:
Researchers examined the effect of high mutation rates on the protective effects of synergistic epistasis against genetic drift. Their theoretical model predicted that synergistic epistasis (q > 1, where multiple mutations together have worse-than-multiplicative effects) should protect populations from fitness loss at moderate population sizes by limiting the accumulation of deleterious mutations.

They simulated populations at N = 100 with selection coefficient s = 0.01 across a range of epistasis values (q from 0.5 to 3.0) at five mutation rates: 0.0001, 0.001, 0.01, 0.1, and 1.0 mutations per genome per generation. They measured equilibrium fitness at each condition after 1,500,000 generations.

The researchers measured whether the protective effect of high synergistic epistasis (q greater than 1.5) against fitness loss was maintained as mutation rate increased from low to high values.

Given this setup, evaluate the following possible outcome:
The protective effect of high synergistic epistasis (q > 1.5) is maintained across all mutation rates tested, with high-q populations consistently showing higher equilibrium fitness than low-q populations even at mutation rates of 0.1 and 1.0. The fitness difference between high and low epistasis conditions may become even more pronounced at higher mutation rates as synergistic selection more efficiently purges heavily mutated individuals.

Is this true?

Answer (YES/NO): NO